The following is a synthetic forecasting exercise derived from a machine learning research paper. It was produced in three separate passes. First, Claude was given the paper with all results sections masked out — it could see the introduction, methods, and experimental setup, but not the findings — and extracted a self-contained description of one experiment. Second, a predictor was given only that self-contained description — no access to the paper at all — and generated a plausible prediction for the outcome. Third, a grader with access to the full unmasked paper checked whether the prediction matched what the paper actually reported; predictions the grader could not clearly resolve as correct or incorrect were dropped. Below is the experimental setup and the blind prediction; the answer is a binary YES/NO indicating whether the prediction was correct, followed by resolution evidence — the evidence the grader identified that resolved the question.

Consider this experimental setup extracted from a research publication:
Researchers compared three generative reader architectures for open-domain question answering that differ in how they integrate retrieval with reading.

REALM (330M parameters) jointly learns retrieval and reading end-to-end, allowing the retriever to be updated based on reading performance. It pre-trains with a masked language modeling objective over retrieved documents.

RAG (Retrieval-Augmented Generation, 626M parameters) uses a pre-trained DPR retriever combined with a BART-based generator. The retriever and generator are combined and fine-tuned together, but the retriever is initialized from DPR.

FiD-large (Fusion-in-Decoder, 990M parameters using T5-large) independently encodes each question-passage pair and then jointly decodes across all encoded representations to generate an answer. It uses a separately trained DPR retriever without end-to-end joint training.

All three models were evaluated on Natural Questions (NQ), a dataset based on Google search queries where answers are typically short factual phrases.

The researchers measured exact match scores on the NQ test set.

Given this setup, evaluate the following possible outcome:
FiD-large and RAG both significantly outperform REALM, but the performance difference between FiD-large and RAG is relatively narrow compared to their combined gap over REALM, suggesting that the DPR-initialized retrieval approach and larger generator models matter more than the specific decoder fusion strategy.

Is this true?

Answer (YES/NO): NO